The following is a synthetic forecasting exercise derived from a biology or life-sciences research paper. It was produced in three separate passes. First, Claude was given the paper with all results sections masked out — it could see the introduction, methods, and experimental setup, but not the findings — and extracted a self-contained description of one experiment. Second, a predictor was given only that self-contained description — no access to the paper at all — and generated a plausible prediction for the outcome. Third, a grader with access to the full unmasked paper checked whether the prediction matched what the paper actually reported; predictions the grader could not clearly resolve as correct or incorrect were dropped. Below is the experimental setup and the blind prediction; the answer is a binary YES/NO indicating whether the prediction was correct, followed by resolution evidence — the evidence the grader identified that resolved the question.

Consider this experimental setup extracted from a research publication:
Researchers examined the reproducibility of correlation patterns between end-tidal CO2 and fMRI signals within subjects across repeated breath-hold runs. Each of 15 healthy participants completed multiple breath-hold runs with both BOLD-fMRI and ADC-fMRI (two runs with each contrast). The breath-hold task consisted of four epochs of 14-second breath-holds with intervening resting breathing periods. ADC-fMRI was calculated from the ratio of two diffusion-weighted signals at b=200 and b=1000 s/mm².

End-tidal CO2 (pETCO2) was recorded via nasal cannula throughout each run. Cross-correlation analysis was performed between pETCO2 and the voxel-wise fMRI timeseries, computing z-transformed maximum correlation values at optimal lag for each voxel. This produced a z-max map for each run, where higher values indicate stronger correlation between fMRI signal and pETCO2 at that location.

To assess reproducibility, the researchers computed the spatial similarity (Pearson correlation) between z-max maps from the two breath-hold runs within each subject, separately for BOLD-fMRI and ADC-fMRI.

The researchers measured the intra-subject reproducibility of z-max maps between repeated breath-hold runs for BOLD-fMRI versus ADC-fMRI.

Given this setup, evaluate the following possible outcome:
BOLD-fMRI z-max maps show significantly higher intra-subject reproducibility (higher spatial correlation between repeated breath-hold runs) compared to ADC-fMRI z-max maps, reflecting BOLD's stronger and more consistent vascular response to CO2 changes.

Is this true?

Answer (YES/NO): YES